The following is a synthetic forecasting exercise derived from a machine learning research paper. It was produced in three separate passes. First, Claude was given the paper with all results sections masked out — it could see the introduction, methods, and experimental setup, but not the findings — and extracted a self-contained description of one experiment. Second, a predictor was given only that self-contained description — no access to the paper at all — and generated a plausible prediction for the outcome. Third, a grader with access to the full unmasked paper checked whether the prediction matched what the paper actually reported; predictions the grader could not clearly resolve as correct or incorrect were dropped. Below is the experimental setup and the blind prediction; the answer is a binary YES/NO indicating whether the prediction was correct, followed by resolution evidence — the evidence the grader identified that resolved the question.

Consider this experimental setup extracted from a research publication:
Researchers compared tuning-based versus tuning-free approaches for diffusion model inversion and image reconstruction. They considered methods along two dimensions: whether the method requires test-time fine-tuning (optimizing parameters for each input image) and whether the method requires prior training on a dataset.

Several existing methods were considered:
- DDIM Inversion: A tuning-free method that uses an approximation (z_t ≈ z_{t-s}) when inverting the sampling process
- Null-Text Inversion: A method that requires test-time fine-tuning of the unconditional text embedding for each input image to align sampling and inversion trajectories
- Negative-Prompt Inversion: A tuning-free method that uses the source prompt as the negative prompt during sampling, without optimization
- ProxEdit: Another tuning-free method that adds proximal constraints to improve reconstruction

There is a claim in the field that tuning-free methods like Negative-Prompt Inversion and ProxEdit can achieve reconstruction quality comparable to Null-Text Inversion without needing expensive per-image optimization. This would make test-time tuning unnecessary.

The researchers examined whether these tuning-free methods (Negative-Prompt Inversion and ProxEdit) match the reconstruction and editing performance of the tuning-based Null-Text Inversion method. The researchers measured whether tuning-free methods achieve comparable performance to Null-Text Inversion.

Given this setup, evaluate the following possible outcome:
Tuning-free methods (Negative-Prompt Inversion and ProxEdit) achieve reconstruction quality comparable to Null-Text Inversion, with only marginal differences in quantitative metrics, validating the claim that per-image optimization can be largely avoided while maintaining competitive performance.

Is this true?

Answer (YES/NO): NO